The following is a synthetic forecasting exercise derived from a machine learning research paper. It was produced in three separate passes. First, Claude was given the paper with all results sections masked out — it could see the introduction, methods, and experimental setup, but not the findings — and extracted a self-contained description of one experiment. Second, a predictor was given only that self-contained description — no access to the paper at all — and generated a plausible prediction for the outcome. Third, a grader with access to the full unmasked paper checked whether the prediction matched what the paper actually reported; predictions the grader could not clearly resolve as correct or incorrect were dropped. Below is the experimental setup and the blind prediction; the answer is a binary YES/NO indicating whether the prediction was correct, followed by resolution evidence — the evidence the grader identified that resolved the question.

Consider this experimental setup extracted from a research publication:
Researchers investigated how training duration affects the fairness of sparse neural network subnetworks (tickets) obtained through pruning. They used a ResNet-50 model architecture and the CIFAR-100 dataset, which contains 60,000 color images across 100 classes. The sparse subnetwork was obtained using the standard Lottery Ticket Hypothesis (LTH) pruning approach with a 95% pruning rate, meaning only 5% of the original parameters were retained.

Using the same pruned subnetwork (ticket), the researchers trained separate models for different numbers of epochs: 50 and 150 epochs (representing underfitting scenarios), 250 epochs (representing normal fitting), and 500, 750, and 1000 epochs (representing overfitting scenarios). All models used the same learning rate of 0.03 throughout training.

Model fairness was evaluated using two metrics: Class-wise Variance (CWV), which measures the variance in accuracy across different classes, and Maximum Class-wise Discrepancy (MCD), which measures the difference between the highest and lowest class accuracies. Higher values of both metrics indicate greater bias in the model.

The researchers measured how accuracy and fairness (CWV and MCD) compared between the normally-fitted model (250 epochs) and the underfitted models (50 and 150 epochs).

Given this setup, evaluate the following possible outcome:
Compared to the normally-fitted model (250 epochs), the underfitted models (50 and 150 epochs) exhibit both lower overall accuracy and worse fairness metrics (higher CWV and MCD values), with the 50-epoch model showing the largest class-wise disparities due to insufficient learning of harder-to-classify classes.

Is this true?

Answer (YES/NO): YES